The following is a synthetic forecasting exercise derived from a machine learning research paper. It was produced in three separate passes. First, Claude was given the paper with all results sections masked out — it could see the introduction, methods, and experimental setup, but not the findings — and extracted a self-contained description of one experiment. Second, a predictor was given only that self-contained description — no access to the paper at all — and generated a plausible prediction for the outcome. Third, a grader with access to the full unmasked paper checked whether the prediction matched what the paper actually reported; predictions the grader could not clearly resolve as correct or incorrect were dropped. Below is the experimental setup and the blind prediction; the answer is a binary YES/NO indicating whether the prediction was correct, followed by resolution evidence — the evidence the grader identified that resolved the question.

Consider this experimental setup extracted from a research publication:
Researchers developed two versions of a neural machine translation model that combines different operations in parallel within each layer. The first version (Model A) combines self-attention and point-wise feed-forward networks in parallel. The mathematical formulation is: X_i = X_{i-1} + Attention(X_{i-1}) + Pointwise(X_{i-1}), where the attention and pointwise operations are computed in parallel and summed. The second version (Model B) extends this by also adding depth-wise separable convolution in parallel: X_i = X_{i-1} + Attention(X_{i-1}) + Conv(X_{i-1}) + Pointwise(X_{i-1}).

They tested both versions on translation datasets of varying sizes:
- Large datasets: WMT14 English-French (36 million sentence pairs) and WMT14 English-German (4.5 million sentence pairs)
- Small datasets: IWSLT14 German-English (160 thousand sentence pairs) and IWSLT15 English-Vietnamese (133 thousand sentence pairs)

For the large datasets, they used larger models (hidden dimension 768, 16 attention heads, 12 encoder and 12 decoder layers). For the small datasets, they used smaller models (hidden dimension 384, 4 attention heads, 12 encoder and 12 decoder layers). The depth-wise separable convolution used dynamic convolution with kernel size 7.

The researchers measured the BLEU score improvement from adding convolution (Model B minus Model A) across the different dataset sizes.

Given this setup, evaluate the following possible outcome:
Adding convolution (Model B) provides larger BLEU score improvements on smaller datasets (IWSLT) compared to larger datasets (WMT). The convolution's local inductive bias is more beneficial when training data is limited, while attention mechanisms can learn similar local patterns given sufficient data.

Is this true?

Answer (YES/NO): YES